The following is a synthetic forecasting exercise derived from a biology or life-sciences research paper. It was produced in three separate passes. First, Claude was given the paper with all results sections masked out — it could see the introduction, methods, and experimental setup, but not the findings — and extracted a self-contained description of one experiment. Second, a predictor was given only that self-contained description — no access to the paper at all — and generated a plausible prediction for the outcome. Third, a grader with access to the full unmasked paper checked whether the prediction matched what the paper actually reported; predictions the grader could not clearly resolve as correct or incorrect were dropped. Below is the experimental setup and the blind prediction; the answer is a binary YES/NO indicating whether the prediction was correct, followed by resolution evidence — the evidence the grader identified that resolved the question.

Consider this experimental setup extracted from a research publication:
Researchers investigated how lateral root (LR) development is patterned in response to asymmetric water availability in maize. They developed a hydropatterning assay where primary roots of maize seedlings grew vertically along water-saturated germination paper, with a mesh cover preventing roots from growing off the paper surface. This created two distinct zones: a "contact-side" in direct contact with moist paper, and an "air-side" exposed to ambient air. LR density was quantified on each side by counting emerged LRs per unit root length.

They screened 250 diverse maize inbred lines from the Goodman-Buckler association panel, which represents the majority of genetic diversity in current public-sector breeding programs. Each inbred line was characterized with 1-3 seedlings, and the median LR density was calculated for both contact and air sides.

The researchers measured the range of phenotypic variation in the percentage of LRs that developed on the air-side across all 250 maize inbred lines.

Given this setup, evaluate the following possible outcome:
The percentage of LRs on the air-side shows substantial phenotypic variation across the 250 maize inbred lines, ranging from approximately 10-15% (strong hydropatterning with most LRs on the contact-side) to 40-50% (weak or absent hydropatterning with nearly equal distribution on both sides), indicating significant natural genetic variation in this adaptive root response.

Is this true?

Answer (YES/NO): NO